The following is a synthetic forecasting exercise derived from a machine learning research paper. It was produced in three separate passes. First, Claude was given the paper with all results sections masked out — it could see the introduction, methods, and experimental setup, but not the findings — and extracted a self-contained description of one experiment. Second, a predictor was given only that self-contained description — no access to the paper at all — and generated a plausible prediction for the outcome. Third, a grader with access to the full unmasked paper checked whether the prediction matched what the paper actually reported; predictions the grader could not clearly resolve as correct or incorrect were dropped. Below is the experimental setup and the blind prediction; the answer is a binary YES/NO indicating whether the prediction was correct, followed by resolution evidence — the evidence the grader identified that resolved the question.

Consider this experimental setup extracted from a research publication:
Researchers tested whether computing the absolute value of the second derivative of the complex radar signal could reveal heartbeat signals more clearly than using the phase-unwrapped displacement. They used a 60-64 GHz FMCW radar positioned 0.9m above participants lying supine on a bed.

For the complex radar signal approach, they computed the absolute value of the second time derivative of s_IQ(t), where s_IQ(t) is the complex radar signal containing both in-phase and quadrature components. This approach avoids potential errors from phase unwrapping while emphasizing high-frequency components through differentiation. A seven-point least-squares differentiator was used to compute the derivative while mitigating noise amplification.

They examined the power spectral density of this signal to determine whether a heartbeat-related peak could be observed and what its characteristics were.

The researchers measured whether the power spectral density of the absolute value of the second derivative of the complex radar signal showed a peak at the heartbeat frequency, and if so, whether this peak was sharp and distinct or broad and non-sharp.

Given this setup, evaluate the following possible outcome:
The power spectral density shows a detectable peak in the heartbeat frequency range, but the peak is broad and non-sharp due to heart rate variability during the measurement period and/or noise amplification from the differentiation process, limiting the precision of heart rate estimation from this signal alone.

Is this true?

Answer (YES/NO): YES